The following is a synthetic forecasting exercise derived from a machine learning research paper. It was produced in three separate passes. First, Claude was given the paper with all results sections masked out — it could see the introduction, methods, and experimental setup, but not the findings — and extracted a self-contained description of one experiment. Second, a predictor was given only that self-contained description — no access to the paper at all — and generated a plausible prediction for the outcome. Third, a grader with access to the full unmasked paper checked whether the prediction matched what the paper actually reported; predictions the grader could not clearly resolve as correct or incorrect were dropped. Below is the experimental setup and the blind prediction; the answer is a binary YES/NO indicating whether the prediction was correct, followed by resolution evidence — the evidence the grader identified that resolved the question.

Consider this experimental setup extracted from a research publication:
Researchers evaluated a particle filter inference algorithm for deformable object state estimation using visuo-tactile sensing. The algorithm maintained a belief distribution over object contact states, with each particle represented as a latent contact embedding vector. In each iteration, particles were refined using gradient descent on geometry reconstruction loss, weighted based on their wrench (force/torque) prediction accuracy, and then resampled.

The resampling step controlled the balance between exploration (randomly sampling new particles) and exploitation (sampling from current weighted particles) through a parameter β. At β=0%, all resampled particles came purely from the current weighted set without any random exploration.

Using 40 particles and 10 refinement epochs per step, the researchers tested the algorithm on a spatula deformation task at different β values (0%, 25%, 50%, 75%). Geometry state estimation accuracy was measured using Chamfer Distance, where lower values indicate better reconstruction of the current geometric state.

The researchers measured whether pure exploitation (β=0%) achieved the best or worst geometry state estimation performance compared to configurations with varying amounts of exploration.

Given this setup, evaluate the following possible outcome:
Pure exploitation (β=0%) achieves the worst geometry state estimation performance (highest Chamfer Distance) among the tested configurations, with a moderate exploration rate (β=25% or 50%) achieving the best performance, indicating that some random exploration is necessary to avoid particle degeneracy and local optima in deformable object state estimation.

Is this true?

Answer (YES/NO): NO